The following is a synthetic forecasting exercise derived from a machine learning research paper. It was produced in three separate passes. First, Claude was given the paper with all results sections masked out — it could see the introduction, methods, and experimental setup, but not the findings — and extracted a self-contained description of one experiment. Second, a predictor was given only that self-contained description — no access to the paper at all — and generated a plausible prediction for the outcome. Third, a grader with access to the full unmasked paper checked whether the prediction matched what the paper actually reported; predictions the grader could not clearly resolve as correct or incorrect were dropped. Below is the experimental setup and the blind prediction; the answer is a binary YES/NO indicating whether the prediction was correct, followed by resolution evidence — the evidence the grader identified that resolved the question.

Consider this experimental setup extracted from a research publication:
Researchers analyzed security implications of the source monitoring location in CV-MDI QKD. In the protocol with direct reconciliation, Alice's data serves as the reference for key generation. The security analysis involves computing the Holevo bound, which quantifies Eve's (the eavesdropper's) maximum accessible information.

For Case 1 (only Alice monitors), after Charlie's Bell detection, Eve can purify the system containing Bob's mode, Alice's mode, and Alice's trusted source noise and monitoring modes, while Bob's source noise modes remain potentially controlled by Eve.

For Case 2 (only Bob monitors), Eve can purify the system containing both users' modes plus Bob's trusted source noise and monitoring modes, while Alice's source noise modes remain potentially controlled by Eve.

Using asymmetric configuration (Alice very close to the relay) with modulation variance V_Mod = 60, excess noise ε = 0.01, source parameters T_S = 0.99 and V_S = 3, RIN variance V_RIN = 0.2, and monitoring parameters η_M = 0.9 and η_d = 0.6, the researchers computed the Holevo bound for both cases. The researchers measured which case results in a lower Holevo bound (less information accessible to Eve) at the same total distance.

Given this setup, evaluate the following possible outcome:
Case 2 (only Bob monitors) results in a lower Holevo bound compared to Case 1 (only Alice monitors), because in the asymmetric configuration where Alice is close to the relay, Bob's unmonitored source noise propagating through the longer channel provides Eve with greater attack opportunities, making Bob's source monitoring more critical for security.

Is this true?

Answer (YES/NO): NO